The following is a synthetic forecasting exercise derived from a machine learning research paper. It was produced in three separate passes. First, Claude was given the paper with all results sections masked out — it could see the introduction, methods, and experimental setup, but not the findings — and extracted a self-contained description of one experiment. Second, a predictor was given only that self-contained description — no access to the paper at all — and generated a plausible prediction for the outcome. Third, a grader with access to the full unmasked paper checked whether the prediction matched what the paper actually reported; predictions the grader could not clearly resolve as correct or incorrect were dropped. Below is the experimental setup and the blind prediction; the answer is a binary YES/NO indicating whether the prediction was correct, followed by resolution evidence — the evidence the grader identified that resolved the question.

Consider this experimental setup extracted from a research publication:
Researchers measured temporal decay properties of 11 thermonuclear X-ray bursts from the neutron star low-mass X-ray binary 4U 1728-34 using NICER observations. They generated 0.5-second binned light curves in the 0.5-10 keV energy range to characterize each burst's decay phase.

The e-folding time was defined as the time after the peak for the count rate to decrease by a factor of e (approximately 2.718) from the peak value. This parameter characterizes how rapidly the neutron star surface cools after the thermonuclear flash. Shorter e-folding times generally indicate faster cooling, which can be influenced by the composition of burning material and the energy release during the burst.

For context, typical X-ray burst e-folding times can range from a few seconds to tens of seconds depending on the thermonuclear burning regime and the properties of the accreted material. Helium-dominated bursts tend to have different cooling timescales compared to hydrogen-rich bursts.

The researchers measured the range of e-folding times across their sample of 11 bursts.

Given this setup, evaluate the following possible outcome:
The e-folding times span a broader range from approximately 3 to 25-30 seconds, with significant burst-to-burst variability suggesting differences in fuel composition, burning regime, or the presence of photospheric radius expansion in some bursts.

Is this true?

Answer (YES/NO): NO